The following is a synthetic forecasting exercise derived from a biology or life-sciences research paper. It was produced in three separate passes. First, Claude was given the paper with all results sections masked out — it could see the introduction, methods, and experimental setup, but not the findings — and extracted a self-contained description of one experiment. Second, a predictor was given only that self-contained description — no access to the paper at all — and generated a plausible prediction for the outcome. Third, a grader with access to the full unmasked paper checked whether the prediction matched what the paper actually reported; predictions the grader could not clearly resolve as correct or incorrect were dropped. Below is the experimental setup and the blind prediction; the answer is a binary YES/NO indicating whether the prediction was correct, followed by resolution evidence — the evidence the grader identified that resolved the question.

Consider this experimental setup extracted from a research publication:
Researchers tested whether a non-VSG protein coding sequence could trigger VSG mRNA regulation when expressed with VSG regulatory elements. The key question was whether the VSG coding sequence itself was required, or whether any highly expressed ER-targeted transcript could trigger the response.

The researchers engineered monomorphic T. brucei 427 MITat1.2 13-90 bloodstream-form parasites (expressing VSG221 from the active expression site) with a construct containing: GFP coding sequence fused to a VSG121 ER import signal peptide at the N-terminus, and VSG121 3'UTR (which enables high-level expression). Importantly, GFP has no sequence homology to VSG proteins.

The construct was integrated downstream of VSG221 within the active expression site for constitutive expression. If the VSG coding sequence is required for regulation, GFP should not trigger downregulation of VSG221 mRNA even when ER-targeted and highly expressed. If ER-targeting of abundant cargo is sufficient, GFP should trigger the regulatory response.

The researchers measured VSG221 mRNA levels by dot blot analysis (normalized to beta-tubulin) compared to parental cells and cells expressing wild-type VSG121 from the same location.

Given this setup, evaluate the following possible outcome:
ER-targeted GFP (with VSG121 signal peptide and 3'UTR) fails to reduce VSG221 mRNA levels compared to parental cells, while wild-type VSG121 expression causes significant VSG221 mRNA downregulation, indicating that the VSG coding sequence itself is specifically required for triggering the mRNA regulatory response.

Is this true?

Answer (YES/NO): NO